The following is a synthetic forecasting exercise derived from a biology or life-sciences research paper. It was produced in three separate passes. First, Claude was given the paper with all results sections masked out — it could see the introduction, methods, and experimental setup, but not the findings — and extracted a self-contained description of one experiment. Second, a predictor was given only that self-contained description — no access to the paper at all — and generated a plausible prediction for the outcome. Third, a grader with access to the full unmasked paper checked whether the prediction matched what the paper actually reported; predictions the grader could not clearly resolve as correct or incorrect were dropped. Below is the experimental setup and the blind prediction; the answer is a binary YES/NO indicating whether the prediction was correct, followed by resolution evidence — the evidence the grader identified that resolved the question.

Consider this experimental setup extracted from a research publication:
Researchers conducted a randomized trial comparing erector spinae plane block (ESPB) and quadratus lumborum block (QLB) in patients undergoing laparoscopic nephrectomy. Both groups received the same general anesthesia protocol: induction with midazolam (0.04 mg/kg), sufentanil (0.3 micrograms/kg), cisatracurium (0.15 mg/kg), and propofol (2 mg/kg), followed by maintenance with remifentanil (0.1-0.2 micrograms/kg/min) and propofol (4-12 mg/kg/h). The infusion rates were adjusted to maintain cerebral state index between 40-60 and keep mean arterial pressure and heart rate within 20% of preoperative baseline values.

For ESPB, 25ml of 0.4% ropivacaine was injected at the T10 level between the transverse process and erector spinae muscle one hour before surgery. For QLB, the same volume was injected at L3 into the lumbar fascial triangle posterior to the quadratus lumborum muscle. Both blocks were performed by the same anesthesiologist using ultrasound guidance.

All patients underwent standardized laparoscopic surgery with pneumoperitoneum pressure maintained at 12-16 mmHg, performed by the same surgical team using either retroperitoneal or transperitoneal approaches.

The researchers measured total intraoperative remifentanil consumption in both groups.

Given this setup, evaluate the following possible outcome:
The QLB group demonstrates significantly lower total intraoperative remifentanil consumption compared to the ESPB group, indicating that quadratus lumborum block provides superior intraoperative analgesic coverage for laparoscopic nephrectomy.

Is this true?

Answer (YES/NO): NO